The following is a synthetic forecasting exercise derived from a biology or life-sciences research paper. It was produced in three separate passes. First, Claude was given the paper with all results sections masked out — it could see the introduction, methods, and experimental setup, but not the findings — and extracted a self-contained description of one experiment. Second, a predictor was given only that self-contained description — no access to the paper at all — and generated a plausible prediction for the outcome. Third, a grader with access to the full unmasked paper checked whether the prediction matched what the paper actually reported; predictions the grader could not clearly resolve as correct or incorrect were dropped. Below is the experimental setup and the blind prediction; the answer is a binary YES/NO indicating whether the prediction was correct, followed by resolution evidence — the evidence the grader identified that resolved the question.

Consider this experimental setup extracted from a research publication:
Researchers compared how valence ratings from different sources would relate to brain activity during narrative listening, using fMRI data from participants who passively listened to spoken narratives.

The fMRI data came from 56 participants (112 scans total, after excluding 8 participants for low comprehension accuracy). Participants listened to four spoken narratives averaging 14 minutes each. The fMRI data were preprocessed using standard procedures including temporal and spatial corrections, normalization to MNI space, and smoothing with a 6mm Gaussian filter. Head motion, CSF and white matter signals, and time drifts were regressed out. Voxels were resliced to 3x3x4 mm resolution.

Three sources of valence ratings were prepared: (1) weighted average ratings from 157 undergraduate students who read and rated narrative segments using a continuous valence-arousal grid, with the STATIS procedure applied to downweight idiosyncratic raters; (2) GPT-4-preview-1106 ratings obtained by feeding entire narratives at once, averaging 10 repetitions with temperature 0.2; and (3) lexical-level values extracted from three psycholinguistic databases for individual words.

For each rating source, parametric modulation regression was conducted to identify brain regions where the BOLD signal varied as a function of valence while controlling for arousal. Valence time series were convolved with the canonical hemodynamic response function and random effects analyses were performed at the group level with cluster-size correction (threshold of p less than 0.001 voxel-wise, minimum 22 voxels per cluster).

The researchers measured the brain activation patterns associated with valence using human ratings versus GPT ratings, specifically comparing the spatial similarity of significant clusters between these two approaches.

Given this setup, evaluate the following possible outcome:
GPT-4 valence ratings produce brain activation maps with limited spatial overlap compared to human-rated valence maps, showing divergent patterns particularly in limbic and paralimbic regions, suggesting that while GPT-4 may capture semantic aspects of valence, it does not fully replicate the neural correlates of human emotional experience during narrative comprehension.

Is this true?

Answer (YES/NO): NO